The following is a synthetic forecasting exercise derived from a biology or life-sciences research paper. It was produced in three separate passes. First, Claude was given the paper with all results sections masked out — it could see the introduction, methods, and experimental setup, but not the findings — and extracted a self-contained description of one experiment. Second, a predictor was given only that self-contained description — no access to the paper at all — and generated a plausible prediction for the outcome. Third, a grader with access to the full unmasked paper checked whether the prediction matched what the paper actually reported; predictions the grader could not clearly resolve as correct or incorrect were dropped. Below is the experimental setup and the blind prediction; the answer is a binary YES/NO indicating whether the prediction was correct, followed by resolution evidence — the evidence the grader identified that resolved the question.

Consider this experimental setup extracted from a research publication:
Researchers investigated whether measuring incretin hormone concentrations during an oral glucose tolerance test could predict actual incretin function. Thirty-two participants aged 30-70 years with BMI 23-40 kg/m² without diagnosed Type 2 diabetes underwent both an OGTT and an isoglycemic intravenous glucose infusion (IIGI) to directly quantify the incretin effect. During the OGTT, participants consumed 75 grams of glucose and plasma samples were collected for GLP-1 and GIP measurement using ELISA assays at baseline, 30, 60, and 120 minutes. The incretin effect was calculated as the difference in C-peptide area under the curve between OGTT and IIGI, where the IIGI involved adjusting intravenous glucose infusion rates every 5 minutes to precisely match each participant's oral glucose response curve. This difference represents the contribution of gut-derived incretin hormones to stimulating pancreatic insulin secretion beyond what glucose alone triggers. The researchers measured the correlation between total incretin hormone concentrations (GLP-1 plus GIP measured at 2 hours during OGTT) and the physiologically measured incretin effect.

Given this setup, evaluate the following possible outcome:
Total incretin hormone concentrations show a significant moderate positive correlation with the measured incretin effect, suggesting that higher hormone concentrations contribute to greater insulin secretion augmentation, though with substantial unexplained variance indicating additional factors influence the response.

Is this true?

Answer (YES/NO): NO